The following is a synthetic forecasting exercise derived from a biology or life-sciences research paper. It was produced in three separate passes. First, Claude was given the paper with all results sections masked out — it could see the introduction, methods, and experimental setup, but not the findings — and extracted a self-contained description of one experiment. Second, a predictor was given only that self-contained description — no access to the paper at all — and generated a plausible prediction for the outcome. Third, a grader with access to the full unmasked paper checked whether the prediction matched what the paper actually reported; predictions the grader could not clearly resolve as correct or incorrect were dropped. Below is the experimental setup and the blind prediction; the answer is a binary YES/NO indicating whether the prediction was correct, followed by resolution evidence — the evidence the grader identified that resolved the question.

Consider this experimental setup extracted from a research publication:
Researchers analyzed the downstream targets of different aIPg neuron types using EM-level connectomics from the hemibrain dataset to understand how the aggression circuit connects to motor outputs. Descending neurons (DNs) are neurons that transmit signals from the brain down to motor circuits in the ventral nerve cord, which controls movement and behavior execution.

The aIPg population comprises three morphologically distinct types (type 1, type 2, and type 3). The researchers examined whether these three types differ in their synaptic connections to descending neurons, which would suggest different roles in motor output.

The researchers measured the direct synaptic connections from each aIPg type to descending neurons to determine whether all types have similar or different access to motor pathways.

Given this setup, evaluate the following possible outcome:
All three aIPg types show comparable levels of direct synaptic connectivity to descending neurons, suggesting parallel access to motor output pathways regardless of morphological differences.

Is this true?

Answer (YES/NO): NO